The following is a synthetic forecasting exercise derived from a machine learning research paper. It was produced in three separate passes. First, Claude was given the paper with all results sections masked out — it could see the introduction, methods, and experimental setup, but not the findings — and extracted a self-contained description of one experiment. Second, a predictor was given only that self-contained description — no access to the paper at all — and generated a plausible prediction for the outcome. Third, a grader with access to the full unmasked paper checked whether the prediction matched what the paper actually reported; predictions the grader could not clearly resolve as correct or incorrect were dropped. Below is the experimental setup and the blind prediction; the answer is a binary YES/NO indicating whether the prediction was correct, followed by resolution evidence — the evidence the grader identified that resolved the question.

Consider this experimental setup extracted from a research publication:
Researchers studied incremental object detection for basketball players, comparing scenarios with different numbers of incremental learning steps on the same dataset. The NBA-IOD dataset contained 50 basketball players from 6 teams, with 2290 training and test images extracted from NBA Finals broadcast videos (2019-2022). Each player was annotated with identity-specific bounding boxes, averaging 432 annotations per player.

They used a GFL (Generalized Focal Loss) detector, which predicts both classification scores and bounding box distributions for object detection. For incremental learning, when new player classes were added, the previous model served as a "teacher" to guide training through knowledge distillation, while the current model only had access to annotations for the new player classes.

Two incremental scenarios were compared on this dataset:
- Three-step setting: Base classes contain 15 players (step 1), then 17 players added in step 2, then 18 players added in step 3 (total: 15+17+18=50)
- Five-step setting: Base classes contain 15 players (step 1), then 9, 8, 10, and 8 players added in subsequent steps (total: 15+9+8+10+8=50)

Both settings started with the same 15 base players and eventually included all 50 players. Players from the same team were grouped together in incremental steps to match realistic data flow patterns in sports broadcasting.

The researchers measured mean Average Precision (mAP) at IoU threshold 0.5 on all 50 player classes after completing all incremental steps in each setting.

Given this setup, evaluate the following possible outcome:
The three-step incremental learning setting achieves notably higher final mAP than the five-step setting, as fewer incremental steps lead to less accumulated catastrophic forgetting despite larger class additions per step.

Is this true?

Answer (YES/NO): YES